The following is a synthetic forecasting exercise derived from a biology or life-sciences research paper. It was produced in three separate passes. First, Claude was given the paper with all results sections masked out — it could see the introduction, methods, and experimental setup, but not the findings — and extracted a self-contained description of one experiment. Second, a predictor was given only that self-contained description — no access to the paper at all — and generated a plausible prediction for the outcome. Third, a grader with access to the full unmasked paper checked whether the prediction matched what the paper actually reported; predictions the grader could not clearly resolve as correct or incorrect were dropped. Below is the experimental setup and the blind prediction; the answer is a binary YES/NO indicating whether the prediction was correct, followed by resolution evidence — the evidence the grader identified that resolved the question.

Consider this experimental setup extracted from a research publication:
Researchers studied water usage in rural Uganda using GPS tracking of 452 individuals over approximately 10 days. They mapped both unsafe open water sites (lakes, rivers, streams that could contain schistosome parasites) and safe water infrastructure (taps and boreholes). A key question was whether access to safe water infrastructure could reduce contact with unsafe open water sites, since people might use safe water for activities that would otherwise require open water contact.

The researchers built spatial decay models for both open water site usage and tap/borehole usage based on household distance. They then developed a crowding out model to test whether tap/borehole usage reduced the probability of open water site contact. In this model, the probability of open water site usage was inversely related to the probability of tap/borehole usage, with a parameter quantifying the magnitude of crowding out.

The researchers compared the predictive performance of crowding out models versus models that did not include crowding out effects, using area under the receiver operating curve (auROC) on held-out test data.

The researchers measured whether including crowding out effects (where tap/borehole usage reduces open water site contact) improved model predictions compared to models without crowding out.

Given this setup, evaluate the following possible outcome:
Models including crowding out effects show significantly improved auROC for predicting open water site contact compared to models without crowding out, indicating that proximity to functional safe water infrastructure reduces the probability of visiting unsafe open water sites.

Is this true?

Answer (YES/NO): NO